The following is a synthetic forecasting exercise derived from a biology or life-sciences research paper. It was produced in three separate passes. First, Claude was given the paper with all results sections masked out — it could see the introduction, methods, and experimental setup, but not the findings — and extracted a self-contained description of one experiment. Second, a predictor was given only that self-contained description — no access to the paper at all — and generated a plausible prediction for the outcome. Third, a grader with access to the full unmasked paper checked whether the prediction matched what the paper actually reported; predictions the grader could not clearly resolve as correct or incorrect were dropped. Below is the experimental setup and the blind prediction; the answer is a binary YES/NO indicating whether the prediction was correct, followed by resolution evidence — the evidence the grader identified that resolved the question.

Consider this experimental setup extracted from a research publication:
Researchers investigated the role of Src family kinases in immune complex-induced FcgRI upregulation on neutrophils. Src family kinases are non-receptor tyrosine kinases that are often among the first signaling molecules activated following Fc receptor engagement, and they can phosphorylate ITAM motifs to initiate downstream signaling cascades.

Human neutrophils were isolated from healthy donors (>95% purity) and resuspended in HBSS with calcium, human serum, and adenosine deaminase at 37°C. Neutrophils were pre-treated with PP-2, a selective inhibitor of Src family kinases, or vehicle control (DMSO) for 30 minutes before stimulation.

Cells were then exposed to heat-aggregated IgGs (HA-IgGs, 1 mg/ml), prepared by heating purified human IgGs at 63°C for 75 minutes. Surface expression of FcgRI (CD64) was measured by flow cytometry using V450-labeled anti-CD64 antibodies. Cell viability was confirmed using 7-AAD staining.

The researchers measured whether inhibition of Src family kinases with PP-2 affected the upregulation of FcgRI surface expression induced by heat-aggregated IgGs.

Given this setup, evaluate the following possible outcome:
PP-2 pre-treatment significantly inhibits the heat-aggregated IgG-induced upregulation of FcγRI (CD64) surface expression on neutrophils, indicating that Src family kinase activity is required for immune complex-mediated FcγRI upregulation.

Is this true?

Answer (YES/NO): NO